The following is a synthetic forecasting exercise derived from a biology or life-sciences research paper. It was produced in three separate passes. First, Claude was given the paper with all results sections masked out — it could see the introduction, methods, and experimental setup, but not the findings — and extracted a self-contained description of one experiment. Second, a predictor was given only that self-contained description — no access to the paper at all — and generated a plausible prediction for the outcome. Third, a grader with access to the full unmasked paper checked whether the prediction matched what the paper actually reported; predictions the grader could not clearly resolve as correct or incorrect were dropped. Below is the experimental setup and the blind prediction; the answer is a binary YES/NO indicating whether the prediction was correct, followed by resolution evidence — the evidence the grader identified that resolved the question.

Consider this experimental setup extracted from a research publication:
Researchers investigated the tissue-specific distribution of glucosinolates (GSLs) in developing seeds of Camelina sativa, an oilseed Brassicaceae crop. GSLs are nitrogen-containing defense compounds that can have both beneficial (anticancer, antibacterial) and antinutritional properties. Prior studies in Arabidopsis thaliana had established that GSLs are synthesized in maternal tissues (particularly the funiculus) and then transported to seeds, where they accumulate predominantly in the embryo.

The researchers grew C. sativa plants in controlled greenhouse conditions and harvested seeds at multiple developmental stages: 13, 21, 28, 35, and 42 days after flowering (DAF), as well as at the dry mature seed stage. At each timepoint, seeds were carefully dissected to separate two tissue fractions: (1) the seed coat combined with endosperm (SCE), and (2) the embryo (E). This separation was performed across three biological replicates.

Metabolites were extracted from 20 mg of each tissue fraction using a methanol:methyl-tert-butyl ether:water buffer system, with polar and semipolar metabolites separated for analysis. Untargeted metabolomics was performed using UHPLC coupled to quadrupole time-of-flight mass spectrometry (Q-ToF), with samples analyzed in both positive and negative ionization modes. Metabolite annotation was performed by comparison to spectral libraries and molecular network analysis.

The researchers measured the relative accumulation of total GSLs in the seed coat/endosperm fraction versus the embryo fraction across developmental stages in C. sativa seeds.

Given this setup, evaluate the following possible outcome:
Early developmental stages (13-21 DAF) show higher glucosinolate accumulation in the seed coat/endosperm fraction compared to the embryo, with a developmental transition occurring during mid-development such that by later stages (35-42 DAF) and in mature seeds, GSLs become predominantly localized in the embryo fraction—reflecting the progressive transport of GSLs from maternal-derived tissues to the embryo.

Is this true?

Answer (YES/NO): NO